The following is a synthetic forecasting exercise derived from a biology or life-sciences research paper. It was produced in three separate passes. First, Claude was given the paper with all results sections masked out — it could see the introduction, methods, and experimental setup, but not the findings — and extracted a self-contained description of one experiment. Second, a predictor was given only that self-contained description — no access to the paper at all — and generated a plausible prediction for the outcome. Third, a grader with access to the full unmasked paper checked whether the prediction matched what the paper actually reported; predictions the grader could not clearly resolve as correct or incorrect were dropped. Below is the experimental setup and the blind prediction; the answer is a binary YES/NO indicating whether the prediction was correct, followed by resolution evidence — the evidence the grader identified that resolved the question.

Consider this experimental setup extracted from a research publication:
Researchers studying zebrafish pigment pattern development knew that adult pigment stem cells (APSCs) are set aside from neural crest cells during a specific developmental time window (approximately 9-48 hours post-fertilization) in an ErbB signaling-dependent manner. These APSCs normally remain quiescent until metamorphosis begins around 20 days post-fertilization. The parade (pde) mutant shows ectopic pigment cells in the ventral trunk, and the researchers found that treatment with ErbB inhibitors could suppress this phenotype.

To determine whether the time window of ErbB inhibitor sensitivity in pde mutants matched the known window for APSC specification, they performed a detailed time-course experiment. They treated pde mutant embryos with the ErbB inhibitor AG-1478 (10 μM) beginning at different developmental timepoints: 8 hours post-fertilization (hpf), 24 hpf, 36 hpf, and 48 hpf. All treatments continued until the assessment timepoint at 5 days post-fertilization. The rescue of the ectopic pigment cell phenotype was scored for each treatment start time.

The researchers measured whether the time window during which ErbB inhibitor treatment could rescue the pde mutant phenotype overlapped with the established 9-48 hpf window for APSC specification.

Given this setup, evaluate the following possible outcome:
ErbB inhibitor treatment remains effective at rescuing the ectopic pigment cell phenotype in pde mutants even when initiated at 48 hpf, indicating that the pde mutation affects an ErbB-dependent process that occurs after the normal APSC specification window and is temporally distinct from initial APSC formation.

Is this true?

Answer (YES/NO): NO